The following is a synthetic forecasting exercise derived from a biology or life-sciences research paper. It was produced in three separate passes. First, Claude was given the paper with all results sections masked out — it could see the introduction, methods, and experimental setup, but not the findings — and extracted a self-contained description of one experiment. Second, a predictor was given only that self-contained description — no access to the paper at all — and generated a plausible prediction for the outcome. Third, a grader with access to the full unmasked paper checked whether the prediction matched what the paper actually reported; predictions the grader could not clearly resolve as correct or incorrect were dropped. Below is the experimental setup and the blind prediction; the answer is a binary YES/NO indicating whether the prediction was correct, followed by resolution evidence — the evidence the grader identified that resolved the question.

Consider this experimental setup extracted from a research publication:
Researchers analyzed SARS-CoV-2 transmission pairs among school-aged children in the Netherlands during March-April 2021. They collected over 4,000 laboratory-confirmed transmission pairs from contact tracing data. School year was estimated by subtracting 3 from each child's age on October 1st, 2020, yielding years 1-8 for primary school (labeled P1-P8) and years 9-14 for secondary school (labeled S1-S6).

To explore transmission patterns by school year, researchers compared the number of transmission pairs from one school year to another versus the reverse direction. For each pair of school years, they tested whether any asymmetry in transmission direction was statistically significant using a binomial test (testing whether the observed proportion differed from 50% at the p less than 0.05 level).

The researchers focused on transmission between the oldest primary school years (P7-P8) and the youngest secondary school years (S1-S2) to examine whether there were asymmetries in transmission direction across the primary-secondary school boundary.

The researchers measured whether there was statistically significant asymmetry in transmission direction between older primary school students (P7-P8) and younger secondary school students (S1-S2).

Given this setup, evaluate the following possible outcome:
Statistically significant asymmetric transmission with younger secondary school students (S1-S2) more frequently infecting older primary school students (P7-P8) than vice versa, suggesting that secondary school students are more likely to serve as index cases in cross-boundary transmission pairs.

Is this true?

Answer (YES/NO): NO